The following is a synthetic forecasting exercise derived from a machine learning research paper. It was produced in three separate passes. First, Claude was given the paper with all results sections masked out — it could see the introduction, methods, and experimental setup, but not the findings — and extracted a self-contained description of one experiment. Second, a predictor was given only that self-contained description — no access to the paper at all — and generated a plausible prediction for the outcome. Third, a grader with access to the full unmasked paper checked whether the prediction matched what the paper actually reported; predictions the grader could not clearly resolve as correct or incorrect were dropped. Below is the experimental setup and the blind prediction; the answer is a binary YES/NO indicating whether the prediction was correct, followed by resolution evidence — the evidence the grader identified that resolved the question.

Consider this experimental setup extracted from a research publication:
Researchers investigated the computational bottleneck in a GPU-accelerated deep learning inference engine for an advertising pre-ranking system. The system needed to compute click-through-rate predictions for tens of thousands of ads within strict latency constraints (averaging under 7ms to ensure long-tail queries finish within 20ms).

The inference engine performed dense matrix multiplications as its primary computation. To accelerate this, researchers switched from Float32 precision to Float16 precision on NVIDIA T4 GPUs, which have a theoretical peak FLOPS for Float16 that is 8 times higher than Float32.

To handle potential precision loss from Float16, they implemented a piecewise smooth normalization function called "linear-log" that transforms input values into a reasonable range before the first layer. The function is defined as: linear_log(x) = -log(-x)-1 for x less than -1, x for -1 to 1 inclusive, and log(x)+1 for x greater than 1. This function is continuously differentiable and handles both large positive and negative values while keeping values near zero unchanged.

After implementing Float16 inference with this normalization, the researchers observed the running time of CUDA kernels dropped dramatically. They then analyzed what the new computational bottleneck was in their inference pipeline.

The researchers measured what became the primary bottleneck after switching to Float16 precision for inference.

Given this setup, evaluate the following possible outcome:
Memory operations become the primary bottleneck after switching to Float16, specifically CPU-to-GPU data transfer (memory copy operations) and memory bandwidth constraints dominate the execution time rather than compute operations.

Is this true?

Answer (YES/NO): NO